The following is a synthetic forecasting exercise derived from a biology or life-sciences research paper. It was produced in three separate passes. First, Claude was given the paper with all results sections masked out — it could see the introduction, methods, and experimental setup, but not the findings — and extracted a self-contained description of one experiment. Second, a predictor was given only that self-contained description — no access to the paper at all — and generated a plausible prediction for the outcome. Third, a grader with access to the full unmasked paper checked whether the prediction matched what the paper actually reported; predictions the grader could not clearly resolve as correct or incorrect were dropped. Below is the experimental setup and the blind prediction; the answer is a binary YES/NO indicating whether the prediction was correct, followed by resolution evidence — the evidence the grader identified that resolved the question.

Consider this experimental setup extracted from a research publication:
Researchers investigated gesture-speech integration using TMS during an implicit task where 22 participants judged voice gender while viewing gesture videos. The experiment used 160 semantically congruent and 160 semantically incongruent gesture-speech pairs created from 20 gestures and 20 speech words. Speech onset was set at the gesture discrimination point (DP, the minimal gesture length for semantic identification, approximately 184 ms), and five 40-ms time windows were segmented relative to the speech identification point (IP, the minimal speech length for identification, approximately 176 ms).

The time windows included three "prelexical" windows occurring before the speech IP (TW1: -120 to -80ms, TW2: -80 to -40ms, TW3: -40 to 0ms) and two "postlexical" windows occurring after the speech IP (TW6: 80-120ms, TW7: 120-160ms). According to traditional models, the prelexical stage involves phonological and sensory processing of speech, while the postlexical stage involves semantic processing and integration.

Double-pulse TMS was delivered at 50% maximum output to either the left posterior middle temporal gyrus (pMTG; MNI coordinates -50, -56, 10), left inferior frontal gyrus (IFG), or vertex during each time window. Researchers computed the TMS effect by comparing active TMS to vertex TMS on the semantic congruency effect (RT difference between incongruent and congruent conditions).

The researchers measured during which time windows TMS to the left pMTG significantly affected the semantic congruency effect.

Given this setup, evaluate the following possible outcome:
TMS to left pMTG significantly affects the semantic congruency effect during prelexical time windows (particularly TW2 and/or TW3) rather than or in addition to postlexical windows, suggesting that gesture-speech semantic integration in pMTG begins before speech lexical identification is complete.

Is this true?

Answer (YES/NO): YES